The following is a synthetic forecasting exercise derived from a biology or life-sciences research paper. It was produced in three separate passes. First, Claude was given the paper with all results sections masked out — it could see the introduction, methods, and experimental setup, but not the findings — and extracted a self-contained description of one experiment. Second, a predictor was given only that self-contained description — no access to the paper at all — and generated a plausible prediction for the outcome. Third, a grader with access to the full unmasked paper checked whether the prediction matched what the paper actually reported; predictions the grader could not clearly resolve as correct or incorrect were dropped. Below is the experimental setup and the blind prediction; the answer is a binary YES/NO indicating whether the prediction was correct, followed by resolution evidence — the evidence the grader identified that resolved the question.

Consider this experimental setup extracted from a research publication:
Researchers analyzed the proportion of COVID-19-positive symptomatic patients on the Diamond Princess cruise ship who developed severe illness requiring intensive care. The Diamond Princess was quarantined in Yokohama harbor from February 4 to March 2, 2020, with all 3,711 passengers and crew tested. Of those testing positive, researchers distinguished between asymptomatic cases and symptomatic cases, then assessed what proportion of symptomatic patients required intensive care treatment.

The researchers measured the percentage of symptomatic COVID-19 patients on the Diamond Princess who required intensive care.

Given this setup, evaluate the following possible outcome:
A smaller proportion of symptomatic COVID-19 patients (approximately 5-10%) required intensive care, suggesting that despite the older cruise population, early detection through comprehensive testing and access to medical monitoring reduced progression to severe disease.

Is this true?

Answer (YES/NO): YES